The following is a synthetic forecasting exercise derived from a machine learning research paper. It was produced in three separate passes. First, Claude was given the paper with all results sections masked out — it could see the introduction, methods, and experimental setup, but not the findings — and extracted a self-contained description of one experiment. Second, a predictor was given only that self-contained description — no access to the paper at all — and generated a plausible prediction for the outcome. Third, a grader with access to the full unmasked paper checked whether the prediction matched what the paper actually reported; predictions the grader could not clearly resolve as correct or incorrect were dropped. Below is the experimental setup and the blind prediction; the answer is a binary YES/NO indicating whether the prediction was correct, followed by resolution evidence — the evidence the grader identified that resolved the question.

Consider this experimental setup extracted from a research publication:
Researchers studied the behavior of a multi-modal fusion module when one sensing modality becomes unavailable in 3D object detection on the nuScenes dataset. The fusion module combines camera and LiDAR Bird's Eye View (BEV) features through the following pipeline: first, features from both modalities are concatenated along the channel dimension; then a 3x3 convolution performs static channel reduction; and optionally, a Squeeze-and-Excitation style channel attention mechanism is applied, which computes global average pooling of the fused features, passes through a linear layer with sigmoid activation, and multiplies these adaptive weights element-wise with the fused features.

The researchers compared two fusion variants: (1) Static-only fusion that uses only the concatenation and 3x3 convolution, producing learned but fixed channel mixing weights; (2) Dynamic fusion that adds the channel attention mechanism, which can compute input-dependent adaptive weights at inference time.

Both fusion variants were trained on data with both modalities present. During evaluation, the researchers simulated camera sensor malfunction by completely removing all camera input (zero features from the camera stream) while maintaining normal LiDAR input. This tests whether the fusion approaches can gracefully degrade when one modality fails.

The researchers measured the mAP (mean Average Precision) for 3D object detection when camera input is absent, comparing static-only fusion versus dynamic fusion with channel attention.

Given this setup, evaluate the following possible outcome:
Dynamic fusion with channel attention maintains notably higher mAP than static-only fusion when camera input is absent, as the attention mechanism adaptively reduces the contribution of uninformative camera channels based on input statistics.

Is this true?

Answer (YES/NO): NO